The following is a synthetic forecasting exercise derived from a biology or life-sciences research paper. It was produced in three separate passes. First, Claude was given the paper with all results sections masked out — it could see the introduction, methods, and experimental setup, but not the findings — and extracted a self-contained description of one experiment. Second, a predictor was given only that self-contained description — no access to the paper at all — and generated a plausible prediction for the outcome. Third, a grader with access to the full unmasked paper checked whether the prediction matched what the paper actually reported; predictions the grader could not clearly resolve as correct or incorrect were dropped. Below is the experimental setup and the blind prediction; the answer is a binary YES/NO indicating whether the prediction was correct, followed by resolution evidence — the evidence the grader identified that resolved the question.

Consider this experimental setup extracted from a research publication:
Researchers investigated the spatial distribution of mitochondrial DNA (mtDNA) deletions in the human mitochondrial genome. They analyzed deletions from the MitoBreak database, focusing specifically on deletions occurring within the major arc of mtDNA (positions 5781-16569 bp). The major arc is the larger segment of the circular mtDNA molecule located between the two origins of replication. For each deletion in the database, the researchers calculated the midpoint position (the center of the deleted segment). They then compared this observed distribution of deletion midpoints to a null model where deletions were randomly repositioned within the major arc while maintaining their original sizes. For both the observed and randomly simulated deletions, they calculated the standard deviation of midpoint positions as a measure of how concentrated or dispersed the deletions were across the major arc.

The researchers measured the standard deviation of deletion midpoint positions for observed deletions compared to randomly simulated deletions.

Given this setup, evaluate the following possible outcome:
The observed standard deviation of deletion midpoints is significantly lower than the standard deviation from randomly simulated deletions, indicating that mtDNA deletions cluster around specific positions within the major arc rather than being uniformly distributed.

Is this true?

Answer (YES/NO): YES